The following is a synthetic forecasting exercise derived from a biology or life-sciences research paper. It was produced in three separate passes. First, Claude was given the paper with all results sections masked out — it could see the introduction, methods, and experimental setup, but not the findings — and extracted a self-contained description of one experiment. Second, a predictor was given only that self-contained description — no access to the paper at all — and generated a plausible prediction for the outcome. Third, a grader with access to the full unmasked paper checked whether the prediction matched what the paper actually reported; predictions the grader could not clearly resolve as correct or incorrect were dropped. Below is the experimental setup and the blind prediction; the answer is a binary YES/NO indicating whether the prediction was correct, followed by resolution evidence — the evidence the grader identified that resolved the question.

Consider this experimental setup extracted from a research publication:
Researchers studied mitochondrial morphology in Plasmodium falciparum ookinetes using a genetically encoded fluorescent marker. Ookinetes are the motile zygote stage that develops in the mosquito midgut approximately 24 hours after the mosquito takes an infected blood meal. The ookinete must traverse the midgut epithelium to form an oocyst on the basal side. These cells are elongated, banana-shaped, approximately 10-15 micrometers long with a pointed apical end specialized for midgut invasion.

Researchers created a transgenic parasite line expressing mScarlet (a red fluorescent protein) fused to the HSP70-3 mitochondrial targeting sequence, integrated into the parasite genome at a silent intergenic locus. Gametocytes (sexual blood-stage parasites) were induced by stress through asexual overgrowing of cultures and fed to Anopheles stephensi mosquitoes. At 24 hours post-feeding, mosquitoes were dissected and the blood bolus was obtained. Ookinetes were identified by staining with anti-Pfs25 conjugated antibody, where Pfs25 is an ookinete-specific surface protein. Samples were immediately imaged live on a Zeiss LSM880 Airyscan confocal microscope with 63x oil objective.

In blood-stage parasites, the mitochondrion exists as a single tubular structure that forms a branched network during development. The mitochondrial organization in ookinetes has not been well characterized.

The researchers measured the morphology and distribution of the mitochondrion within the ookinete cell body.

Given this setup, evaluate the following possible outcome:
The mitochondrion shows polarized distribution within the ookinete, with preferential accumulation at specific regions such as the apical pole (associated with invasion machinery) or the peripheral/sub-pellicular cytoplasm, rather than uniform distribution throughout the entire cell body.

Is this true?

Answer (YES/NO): NO